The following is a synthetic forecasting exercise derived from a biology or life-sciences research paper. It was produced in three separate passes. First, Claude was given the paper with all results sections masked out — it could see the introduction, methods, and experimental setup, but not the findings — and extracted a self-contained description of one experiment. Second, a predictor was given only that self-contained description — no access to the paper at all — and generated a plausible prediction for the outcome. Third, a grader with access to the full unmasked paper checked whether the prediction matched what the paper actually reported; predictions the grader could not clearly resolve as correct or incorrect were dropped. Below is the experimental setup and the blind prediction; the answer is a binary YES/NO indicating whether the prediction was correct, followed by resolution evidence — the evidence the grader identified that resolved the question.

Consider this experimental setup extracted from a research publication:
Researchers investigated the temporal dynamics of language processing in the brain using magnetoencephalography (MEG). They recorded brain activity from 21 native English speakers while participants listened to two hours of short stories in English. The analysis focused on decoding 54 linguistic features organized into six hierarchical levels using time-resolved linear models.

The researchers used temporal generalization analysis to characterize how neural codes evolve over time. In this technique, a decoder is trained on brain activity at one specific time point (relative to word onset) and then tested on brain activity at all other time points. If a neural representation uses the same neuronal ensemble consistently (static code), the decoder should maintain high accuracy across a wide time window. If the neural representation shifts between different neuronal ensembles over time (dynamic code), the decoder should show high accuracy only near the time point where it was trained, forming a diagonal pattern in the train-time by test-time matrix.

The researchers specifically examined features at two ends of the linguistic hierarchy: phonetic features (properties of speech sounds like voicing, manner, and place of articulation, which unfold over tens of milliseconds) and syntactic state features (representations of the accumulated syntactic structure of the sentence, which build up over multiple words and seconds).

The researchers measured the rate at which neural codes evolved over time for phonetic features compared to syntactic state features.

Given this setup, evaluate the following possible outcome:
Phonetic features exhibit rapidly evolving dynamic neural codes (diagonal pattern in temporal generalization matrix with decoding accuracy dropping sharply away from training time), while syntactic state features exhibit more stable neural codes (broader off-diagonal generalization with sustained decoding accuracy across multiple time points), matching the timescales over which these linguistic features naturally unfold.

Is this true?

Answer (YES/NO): YES